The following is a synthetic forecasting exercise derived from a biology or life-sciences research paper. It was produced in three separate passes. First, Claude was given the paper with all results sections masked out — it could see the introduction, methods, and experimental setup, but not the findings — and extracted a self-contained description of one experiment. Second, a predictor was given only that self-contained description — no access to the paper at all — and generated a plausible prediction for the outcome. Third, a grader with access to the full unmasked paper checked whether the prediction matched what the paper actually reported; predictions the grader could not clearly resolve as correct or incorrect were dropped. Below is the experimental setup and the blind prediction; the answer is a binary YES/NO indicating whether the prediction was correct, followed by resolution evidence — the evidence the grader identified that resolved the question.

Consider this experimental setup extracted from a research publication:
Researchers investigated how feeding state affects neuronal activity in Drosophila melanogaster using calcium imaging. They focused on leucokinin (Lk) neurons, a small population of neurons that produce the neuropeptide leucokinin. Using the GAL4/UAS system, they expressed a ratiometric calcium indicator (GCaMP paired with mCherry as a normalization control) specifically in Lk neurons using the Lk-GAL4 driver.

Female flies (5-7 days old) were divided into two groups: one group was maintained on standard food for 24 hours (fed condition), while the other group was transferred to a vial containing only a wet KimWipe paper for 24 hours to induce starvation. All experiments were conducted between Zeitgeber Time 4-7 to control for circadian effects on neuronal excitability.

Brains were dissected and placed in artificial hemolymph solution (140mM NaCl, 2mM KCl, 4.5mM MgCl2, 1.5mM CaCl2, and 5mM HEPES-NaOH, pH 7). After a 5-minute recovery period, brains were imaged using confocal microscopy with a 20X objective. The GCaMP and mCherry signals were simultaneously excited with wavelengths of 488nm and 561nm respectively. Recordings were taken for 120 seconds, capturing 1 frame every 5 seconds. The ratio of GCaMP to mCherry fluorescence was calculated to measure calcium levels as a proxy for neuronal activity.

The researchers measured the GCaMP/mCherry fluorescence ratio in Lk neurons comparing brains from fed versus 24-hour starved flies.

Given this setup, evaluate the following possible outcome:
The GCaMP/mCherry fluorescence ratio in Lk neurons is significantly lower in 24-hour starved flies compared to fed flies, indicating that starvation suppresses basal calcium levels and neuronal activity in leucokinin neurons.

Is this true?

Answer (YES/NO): NO